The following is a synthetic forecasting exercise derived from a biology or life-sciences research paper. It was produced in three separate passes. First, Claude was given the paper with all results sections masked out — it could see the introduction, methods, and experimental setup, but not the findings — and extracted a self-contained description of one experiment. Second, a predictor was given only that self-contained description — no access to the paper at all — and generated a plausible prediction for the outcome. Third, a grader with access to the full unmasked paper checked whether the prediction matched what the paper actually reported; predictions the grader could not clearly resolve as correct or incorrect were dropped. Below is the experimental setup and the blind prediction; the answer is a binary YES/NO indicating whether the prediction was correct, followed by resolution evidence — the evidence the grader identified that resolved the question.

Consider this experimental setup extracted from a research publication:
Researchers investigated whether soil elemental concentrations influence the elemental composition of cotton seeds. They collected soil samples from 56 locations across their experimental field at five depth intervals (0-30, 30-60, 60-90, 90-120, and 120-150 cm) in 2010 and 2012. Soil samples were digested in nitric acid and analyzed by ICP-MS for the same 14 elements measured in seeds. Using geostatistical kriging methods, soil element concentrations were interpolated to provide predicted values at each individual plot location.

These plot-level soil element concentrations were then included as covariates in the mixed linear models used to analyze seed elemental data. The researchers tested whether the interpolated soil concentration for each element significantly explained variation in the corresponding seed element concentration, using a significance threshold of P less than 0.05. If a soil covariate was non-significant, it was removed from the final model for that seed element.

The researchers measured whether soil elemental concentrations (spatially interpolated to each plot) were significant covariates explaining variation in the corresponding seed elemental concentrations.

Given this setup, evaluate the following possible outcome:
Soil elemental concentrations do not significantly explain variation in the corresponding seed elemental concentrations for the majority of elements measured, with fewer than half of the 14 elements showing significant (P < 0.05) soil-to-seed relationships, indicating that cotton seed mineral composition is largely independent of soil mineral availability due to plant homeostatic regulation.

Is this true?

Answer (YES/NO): YES